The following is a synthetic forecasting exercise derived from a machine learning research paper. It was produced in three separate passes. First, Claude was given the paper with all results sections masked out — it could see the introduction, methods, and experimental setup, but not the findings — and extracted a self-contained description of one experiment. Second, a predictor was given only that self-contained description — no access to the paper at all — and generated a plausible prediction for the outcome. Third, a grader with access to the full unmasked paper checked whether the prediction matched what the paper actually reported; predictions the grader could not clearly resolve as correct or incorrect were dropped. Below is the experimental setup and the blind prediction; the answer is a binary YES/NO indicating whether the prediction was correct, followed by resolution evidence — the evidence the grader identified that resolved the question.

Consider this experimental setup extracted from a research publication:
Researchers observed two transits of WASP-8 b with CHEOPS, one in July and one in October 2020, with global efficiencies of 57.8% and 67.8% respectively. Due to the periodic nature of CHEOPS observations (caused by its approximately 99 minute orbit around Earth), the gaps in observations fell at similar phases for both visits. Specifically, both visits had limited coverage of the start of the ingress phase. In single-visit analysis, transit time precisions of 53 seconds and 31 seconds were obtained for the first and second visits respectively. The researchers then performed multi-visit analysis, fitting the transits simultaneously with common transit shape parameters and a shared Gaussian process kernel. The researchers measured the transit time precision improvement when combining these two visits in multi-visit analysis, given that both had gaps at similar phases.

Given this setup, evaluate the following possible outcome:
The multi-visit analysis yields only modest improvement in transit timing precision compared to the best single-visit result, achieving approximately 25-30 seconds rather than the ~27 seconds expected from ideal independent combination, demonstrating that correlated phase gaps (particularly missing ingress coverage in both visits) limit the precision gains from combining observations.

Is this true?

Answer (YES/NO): YES